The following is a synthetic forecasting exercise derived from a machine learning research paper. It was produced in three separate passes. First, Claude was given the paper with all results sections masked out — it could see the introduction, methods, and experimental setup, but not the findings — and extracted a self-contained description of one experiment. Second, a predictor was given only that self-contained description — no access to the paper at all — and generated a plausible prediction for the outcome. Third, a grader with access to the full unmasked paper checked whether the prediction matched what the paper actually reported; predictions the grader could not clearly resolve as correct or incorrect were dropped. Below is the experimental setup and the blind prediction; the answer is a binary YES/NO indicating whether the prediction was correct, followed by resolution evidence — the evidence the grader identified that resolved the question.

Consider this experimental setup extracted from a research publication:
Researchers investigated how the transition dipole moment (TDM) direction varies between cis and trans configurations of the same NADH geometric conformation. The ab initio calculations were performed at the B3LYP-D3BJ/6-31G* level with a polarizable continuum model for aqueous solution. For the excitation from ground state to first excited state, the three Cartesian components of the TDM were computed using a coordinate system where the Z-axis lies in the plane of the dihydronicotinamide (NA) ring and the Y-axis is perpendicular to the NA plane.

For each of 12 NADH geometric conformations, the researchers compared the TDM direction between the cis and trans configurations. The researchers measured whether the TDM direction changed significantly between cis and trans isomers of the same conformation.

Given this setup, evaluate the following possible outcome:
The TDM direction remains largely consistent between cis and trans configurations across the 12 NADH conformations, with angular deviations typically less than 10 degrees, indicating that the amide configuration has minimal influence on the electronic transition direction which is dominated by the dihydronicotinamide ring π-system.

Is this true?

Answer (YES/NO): YES